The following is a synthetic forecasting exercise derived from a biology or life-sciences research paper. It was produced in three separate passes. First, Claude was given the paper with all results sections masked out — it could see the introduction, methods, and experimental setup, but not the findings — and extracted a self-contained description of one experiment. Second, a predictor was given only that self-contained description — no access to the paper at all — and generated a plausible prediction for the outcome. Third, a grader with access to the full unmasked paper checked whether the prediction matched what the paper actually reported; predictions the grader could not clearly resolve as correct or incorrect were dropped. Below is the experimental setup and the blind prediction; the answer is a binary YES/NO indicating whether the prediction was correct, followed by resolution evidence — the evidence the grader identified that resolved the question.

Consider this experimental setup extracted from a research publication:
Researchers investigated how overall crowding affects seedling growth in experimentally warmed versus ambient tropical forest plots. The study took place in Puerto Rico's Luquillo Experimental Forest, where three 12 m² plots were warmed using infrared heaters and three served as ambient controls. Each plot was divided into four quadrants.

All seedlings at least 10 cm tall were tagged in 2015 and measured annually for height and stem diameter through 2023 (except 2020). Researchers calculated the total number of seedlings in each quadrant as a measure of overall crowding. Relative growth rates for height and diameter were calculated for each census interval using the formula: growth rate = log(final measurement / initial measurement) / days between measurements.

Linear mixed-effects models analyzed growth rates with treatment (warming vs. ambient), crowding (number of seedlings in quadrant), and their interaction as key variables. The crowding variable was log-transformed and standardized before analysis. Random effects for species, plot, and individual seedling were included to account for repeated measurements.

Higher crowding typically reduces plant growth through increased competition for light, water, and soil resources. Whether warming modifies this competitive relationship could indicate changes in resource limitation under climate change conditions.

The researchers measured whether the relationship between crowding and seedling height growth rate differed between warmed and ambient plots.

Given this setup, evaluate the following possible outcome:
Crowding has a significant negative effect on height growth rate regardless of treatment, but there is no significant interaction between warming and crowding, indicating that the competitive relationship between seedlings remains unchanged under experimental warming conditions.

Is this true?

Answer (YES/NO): NO